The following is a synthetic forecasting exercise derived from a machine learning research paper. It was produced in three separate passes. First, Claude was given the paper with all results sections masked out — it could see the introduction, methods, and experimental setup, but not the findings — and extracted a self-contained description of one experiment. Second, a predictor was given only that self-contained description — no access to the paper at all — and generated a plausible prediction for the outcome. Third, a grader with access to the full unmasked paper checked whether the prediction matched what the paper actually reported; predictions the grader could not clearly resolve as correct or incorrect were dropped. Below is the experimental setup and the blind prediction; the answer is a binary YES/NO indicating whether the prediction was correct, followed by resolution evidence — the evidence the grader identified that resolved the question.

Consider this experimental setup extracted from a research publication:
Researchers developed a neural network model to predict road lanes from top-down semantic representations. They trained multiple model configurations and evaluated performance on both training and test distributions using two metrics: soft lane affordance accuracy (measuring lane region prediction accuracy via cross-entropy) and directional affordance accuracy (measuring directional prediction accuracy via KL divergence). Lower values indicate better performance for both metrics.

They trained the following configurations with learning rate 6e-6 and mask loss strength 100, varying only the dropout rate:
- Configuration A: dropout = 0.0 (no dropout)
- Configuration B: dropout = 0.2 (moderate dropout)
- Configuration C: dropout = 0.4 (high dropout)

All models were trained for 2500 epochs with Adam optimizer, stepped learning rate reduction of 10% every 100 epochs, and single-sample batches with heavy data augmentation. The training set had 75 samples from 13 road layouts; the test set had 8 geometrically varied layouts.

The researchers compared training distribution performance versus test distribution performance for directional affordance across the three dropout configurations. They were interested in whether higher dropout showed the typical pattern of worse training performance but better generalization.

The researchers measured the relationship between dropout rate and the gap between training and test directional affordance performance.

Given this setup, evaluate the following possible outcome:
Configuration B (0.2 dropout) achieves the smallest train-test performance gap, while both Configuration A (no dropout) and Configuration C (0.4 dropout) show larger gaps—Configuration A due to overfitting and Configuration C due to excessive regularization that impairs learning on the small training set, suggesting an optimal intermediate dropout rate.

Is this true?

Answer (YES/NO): NO